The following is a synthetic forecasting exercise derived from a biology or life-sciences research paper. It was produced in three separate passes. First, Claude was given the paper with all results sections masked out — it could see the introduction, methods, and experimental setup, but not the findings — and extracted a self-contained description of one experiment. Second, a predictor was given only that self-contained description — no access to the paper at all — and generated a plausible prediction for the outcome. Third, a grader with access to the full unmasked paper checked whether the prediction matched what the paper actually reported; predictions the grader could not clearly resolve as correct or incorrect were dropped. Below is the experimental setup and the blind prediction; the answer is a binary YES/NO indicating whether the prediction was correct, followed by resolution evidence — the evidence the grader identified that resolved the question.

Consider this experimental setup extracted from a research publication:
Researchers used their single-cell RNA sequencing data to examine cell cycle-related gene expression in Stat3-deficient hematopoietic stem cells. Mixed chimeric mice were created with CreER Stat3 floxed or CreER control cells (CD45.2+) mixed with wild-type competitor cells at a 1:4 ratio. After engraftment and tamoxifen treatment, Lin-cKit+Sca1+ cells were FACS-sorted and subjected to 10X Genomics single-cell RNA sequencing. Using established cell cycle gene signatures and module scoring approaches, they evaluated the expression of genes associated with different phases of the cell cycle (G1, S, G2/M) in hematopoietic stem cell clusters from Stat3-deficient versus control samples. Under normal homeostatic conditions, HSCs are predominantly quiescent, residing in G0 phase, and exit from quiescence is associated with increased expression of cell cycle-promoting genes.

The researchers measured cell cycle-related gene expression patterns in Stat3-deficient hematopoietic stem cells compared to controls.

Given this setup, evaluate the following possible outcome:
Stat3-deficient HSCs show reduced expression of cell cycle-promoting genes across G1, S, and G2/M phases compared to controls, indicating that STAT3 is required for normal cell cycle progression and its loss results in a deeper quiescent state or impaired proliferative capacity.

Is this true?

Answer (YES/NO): NO